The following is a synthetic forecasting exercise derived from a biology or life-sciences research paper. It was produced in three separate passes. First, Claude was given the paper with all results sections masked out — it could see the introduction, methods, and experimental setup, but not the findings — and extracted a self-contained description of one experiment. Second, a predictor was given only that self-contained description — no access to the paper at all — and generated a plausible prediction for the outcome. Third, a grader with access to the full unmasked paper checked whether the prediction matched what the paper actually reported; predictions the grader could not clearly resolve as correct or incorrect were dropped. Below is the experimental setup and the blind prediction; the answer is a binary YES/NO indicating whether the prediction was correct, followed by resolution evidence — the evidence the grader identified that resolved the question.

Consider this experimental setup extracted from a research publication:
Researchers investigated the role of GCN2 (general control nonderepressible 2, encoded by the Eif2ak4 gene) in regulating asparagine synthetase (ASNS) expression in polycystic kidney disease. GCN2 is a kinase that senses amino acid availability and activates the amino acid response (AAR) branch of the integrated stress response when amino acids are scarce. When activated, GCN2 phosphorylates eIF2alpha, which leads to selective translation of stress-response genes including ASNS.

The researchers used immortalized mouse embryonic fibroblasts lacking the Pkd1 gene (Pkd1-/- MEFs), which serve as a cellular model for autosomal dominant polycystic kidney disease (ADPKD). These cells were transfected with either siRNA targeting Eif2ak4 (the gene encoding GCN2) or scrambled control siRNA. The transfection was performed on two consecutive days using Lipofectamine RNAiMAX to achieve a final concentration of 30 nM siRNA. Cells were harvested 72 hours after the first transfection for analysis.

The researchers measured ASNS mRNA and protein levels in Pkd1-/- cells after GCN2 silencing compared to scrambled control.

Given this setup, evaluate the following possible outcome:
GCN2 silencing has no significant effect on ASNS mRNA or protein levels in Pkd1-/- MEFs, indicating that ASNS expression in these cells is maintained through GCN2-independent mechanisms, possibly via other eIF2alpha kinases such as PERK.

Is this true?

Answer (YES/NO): NO